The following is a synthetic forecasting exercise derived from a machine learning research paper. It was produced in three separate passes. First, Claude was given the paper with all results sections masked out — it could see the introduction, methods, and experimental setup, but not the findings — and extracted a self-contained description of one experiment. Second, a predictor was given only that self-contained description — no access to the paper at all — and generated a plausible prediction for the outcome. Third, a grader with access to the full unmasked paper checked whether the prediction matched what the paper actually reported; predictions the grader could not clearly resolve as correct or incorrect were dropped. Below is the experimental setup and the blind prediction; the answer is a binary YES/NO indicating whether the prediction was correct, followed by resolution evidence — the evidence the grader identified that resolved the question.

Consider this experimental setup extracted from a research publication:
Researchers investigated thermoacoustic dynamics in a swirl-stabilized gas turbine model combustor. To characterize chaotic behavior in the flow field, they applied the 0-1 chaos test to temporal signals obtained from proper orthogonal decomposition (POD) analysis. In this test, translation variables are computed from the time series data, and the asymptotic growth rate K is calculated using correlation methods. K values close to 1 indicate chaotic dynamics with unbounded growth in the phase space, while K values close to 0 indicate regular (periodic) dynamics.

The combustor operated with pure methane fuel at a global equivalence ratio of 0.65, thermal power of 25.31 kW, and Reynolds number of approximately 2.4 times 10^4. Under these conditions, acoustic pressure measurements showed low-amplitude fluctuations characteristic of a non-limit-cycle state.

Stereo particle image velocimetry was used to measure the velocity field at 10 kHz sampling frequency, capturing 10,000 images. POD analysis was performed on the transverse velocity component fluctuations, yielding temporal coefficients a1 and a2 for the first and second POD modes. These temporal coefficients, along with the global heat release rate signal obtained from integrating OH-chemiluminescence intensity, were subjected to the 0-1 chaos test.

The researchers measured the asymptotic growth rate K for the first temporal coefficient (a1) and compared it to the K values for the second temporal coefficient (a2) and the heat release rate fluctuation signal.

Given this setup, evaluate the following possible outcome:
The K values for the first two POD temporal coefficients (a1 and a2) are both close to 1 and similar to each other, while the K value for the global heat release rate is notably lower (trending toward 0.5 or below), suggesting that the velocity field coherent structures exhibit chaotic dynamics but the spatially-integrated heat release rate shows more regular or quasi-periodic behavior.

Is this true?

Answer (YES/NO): NO